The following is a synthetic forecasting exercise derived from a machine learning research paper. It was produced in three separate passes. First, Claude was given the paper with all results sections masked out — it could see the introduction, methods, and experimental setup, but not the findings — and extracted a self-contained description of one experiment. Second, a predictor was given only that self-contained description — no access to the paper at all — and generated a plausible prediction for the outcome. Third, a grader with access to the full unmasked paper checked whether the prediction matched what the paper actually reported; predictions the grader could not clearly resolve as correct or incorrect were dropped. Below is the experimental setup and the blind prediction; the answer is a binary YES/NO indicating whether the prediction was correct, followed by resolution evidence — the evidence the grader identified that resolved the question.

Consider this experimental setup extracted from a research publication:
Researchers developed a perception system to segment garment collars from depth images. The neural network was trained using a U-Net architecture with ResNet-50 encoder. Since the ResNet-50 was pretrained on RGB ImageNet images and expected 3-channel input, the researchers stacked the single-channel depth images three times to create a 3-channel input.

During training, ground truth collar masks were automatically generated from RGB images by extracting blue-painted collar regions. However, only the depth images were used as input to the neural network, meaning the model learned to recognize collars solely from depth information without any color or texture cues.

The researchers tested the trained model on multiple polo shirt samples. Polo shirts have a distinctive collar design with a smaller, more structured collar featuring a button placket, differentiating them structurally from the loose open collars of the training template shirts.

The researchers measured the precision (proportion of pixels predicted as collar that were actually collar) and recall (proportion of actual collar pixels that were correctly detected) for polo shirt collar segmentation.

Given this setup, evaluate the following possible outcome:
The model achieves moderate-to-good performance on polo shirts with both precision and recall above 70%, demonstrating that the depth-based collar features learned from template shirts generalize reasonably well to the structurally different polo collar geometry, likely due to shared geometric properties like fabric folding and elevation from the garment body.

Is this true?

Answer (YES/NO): NO